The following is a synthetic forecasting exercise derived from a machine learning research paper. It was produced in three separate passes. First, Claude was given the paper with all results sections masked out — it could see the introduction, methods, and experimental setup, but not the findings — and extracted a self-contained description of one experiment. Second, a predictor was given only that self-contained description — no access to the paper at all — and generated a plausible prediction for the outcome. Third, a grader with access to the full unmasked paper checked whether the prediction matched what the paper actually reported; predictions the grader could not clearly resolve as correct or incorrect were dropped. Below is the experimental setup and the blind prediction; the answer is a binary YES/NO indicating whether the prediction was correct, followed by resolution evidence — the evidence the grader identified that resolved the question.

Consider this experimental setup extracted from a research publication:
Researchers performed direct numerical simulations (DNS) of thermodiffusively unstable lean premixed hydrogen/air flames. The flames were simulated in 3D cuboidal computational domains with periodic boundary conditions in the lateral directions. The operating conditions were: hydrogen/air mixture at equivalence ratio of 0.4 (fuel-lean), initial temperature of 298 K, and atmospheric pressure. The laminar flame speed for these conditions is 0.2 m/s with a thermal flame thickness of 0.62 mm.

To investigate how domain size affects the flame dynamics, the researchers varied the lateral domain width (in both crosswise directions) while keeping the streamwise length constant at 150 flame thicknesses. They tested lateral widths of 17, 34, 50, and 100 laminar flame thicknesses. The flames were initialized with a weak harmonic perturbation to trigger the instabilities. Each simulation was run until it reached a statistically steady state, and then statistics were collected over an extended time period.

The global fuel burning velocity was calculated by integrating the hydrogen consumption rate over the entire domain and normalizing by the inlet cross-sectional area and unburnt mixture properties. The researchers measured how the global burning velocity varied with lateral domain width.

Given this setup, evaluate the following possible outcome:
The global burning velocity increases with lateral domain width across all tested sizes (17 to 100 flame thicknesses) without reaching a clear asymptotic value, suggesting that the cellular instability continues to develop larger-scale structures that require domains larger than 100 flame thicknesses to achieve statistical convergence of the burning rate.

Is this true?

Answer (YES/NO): NO